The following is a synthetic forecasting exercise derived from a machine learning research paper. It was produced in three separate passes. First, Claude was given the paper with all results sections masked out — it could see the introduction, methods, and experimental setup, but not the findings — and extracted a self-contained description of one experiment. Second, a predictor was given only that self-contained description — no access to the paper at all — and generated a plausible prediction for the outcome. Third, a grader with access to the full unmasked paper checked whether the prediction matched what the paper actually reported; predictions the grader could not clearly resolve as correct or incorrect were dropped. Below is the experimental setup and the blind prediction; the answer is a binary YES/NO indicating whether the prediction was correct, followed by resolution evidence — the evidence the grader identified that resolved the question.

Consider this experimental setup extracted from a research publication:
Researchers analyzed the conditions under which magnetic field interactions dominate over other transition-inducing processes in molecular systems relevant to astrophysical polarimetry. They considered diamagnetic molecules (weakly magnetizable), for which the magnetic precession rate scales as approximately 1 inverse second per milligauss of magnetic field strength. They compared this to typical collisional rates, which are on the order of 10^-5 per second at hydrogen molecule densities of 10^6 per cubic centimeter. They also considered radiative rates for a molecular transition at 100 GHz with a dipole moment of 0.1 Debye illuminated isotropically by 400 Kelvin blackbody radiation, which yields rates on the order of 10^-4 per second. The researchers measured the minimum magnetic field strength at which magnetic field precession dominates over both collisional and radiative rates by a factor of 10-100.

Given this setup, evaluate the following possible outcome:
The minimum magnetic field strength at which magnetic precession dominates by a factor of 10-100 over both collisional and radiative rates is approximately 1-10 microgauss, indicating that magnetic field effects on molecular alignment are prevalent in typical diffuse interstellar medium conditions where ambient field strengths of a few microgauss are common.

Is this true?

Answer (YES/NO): YES